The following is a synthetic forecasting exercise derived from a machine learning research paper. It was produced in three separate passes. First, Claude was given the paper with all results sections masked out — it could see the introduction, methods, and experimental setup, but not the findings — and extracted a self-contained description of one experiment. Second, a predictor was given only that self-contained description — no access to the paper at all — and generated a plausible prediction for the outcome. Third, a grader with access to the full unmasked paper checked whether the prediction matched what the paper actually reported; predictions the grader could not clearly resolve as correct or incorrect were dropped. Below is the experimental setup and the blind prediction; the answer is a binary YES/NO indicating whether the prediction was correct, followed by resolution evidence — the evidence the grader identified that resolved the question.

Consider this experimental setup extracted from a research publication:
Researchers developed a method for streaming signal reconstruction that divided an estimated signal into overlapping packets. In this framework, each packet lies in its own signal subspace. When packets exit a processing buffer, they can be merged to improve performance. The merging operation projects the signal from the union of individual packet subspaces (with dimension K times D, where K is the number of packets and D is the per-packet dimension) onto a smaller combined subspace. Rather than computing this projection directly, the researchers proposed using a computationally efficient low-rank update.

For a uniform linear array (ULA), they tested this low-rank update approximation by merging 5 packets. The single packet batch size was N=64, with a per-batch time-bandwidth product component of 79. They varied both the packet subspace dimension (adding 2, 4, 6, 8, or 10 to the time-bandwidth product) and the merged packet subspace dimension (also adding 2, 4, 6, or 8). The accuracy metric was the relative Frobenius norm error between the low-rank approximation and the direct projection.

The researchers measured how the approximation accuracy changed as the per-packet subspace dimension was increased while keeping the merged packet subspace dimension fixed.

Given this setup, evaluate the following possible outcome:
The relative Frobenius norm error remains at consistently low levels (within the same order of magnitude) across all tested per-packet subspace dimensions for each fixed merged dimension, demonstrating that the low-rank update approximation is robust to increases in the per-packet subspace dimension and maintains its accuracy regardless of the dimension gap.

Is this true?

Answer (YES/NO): NO